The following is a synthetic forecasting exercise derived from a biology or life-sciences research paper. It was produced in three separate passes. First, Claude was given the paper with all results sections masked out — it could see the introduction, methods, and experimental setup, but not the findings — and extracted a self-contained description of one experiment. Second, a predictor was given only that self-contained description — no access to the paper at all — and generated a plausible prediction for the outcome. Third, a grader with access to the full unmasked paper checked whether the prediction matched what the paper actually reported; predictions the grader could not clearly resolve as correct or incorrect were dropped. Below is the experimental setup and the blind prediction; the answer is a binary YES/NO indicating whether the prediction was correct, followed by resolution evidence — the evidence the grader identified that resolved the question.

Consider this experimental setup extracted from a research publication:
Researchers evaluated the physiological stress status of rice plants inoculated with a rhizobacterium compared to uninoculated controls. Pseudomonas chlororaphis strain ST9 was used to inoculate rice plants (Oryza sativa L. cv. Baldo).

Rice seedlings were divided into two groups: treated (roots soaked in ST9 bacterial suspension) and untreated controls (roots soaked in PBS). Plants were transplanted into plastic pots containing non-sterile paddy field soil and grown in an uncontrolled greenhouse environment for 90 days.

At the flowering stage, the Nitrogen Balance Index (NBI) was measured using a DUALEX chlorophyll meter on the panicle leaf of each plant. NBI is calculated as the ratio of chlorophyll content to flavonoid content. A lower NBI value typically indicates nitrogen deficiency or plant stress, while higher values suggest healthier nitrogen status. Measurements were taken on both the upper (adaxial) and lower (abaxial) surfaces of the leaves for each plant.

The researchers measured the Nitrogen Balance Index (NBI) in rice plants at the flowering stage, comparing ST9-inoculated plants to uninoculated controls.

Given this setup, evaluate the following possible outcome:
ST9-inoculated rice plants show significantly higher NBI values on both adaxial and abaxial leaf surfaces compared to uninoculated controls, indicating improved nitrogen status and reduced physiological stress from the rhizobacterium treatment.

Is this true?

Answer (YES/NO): NO